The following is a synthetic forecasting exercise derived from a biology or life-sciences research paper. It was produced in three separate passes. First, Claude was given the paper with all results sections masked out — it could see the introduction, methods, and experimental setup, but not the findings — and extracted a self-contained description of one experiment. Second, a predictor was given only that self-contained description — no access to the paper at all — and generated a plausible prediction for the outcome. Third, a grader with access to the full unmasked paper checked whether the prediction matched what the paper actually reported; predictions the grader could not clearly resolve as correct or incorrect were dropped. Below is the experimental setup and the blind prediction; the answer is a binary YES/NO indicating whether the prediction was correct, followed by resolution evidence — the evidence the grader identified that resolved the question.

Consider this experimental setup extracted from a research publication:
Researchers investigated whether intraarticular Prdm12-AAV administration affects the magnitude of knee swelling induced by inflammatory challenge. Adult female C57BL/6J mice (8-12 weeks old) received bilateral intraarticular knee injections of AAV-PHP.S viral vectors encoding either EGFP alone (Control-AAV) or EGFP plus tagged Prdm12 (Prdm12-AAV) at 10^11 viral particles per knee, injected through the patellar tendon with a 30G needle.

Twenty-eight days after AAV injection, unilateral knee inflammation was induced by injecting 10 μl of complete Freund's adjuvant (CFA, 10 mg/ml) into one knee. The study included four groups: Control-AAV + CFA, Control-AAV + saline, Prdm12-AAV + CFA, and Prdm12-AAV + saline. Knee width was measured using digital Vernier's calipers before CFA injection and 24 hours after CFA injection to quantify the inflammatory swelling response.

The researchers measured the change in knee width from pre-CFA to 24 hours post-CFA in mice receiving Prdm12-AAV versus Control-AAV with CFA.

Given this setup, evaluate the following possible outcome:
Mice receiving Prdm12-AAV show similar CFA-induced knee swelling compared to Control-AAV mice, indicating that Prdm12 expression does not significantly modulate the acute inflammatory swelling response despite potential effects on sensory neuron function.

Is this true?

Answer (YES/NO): YES